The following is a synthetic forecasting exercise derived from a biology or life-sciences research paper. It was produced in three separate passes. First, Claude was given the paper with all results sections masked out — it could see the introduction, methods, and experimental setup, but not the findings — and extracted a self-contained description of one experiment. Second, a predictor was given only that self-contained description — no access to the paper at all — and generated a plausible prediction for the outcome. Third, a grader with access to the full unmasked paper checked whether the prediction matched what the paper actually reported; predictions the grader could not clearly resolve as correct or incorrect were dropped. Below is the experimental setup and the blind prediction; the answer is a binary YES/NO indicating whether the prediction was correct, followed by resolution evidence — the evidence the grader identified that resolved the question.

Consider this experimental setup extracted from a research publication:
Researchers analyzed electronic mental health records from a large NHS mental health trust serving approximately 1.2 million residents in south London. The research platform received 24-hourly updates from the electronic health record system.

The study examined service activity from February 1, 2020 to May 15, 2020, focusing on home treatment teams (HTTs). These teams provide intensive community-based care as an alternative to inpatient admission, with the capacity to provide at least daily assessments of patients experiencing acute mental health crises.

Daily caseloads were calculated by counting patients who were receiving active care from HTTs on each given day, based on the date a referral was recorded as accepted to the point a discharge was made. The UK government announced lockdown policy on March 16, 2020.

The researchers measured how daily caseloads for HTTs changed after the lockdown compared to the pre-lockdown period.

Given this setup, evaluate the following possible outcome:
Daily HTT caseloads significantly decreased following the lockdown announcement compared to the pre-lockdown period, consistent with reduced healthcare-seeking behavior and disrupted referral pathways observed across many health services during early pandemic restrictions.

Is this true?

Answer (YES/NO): YES